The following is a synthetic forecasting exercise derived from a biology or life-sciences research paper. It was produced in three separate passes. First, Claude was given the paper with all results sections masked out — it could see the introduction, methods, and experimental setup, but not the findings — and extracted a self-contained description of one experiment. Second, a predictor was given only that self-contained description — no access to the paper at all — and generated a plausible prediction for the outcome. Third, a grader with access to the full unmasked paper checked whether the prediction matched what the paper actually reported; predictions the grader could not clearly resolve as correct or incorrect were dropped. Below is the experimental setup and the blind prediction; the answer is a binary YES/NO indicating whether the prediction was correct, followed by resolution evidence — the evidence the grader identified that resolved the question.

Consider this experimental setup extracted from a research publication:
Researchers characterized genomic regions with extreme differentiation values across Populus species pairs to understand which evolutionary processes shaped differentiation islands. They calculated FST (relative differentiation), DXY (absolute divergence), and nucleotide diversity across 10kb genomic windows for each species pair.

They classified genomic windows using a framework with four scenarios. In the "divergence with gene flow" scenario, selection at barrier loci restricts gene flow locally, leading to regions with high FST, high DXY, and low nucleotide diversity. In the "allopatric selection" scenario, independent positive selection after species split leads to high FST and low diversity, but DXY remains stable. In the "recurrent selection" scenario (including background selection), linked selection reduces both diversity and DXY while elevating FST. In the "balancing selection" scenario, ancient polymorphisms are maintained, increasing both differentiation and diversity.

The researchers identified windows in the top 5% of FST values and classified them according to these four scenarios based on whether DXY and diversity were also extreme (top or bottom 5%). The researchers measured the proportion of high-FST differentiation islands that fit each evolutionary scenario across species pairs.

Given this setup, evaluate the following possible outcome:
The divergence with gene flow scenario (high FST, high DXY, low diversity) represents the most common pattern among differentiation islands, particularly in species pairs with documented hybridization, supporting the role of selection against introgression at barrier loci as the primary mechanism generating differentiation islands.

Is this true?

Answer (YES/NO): NO